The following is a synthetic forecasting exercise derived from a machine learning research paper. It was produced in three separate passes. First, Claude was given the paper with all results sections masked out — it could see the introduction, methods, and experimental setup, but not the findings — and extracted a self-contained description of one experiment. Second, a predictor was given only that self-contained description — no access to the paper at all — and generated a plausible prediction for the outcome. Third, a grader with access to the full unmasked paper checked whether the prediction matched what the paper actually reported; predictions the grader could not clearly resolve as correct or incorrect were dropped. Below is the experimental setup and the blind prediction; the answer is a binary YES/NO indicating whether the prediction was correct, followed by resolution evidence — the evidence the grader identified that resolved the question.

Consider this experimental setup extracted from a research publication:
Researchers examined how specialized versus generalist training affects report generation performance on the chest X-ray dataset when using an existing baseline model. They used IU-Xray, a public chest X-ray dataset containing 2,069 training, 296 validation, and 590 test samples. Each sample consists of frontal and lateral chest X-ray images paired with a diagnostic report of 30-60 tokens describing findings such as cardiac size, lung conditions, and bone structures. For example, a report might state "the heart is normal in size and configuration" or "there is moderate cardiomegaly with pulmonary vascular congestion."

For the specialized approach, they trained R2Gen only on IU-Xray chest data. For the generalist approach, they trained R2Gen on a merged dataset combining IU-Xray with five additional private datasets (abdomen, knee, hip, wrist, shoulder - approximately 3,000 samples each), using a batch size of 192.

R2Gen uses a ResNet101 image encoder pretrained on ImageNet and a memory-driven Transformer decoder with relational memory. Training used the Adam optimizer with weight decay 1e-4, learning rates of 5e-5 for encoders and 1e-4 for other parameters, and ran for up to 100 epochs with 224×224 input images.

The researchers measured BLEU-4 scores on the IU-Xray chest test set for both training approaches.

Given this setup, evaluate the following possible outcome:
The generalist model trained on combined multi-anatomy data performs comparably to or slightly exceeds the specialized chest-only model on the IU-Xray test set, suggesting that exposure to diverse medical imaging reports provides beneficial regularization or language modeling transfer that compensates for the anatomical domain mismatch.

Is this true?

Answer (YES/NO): NO